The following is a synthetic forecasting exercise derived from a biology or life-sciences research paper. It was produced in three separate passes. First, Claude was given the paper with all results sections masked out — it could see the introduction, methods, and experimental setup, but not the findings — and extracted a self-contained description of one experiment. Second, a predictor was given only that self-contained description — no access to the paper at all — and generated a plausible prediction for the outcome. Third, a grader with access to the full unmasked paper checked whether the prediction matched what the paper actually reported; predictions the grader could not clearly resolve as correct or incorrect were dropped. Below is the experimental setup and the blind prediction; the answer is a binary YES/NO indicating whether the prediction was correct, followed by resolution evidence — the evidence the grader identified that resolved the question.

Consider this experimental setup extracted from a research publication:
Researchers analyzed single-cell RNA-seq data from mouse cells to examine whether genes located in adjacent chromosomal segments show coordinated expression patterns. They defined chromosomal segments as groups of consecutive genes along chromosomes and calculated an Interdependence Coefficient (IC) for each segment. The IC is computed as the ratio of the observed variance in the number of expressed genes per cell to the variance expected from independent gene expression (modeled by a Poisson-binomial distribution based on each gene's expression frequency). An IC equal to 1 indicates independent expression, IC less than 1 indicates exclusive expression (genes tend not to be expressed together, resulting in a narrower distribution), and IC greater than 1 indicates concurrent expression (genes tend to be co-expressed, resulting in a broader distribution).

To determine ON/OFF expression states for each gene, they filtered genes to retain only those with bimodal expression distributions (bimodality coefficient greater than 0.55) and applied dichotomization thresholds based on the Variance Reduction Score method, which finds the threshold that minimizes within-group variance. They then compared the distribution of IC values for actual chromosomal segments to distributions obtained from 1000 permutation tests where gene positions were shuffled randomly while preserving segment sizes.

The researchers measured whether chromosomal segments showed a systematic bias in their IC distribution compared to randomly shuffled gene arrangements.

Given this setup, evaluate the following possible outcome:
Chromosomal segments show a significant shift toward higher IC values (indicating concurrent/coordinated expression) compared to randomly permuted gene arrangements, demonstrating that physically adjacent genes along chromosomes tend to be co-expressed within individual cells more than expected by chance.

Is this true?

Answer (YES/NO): YES